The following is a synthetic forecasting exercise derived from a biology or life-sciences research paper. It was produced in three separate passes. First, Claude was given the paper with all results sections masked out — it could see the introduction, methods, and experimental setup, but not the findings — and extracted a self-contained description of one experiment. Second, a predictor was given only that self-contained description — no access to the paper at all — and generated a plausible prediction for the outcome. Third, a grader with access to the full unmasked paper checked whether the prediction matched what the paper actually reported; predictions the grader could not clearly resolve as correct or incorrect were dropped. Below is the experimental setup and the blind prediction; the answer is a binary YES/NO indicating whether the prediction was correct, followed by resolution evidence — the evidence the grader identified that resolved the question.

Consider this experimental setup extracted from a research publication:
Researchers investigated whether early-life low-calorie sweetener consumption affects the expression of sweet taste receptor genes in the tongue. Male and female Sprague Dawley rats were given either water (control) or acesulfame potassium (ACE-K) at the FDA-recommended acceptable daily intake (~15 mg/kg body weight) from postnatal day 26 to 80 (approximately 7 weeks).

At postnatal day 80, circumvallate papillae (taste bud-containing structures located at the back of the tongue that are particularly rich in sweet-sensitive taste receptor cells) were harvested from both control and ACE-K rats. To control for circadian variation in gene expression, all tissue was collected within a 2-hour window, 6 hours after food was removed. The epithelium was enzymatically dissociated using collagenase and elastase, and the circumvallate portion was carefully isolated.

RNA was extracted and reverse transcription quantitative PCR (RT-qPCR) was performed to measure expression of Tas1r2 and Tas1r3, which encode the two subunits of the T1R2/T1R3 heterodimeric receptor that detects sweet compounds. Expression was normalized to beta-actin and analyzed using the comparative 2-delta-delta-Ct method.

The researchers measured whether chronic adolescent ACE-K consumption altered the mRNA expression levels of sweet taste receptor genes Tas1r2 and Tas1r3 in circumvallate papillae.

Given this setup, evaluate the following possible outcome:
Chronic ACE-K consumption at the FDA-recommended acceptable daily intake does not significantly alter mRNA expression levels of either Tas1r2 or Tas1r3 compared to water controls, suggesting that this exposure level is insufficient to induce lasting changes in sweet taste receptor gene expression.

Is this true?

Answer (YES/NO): NO